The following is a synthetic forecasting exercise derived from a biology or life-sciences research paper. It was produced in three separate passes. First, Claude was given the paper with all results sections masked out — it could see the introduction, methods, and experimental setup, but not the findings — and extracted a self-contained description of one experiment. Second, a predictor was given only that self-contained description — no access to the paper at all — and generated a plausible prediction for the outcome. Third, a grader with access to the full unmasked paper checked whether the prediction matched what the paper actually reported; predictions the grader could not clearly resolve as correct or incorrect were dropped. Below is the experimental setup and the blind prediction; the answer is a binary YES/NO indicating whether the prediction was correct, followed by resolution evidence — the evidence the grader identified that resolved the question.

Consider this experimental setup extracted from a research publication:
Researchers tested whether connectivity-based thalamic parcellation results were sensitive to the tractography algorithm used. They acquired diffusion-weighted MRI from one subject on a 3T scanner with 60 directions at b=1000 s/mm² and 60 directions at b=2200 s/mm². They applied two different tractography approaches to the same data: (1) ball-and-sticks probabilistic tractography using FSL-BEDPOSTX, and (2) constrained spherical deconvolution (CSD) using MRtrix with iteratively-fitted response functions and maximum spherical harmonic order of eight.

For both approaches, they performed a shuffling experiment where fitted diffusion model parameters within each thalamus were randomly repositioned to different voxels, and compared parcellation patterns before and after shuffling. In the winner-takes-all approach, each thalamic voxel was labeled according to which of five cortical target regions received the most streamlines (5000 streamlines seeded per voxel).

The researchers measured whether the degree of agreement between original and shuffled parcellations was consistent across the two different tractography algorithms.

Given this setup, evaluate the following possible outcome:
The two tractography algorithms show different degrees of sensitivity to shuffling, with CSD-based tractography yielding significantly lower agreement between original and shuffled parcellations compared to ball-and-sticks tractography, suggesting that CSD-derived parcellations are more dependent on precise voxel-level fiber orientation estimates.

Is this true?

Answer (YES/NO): NO